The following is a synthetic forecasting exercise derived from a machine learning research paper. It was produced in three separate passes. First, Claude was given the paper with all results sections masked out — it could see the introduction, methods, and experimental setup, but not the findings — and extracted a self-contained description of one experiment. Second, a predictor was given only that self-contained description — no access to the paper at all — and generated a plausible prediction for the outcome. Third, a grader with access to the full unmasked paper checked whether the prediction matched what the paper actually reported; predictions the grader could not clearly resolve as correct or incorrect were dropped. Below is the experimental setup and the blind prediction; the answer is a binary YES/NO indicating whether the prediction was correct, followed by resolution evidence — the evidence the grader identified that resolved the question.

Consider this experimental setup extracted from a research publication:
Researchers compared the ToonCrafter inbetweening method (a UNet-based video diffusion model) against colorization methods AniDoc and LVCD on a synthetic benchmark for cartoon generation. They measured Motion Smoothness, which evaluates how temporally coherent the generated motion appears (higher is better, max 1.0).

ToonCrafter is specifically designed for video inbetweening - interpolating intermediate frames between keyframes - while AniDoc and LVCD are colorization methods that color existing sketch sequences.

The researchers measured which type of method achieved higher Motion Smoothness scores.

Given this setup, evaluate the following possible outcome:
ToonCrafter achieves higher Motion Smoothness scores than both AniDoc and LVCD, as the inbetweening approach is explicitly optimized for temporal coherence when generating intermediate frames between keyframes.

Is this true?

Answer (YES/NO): NO